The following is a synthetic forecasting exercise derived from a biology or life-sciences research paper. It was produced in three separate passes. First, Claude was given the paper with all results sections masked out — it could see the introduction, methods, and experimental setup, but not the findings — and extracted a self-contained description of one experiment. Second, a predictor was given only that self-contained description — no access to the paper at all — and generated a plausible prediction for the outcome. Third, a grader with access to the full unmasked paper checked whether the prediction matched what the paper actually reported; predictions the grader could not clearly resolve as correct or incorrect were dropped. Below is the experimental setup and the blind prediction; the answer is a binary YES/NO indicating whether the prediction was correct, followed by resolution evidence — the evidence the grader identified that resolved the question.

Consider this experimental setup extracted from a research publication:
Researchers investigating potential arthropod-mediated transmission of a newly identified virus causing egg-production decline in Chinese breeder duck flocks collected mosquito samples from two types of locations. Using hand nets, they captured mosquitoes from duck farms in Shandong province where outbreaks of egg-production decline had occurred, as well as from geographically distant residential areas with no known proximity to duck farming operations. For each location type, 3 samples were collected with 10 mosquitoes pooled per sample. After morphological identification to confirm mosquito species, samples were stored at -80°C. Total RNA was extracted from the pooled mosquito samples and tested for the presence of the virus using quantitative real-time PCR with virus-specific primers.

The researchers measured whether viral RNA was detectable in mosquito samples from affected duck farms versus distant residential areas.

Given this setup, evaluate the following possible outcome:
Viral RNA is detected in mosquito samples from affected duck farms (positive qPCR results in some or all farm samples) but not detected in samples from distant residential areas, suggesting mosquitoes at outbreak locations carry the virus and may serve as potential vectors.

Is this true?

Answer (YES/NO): YES